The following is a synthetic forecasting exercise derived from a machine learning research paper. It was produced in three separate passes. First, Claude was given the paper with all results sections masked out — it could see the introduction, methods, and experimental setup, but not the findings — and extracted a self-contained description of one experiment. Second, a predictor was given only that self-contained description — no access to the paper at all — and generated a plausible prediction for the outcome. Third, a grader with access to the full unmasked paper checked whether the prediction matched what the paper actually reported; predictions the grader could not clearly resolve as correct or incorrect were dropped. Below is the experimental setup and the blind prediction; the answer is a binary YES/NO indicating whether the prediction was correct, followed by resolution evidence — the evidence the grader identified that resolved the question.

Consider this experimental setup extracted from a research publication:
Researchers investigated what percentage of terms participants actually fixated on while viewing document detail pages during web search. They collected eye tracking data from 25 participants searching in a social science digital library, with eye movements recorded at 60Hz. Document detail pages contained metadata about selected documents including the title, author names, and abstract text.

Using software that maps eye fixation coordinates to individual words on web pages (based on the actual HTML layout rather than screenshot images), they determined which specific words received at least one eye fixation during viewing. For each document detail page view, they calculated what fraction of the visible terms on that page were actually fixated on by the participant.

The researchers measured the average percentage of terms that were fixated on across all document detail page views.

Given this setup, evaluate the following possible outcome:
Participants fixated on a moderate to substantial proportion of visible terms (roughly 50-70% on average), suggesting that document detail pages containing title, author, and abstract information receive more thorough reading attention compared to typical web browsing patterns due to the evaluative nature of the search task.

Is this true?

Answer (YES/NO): NO